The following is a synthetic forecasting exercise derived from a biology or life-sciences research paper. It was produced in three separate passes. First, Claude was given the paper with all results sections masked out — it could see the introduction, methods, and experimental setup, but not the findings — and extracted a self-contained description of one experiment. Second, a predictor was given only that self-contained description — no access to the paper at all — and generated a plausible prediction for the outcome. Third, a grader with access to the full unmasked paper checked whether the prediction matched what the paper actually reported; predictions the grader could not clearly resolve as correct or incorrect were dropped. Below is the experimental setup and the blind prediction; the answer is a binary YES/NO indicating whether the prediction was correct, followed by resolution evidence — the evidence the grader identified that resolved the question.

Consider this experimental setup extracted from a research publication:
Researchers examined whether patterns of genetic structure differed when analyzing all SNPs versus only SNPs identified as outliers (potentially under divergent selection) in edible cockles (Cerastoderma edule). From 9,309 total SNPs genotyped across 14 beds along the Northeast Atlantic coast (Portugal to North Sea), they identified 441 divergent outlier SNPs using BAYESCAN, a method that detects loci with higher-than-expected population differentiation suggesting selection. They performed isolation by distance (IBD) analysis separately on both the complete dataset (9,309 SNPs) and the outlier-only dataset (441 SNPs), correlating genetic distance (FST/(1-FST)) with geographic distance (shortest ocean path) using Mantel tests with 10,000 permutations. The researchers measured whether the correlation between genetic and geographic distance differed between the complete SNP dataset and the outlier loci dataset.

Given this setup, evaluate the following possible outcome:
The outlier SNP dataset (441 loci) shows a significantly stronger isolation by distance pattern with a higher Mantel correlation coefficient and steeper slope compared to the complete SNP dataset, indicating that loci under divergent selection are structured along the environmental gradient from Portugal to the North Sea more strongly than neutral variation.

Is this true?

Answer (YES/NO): YES